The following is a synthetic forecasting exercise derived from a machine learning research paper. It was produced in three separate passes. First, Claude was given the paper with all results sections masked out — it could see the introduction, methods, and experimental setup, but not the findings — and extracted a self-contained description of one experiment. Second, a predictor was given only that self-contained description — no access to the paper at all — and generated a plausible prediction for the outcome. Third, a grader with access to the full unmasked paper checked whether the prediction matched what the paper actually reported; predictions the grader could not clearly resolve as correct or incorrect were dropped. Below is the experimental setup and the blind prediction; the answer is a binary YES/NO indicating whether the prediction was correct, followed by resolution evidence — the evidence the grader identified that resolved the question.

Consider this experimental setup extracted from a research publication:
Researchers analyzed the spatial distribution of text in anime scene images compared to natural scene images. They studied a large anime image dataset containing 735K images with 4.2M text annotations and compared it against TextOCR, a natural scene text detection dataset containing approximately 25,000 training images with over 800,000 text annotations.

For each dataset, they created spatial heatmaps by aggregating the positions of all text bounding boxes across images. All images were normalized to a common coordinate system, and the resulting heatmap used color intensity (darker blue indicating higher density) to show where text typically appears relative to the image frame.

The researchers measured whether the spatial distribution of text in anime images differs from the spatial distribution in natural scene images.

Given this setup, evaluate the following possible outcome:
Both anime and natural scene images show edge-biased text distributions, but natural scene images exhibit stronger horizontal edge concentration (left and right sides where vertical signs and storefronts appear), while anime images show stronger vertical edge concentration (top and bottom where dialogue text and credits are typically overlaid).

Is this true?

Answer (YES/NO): NO